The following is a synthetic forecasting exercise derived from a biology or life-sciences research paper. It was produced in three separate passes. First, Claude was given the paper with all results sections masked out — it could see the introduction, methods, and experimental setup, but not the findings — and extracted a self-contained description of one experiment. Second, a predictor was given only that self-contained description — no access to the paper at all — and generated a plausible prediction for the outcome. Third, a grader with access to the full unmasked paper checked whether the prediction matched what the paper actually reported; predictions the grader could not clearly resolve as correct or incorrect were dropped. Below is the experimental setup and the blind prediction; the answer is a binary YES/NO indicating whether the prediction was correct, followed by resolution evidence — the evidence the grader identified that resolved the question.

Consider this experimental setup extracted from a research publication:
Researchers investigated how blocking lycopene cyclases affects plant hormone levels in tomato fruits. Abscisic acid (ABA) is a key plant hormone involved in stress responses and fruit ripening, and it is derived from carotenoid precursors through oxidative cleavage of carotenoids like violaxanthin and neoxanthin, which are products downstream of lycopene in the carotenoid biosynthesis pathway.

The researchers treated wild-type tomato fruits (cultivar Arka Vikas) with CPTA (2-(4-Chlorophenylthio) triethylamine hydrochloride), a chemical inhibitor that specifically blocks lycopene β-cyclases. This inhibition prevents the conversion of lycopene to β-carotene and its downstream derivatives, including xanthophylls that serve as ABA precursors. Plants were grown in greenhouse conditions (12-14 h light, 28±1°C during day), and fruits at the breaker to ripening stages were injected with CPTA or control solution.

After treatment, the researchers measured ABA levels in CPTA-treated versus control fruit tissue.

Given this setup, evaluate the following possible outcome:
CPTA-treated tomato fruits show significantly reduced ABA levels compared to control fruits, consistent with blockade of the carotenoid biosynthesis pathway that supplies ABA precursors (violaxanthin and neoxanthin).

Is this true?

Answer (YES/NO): YES